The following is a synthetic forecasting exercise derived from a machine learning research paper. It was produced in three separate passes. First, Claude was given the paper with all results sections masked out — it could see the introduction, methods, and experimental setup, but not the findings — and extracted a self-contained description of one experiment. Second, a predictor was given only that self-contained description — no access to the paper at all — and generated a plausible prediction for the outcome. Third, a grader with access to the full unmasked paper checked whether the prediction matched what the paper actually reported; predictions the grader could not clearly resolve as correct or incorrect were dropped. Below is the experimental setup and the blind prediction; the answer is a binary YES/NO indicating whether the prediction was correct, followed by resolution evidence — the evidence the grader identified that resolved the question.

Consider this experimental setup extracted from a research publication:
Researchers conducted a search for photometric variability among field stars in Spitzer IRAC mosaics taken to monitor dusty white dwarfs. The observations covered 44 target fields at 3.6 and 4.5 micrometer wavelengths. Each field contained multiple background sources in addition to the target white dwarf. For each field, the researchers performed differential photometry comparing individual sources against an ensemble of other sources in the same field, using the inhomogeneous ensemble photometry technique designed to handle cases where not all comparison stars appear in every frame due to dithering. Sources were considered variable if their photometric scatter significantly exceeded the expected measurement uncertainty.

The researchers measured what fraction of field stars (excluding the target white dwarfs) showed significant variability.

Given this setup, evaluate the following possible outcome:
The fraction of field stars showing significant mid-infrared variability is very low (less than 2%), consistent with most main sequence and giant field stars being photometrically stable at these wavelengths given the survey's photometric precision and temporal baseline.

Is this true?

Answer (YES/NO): YES